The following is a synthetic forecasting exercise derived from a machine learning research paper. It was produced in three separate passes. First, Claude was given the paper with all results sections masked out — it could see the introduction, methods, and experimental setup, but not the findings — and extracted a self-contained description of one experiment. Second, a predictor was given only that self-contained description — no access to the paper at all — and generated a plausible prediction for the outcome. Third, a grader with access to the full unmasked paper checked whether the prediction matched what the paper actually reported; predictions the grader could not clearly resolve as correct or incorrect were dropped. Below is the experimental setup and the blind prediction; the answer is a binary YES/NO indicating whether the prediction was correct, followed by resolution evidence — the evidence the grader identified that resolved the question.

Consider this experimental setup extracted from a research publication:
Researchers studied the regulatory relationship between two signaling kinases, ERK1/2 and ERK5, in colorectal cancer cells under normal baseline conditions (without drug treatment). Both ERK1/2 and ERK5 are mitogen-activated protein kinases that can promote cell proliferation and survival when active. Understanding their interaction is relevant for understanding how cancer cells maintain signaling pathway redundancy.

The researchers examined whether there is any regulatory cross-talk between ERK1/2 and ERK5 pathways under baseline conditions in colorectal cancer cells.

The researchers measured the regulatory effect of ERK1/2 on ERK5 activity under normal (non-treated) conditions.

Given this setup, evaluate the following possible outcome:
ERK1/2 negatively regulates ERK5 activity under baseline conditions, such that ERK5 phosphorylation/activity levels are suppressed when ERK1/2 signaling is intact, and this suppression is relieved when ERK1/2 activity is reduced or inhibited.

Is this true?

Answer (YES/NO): YES